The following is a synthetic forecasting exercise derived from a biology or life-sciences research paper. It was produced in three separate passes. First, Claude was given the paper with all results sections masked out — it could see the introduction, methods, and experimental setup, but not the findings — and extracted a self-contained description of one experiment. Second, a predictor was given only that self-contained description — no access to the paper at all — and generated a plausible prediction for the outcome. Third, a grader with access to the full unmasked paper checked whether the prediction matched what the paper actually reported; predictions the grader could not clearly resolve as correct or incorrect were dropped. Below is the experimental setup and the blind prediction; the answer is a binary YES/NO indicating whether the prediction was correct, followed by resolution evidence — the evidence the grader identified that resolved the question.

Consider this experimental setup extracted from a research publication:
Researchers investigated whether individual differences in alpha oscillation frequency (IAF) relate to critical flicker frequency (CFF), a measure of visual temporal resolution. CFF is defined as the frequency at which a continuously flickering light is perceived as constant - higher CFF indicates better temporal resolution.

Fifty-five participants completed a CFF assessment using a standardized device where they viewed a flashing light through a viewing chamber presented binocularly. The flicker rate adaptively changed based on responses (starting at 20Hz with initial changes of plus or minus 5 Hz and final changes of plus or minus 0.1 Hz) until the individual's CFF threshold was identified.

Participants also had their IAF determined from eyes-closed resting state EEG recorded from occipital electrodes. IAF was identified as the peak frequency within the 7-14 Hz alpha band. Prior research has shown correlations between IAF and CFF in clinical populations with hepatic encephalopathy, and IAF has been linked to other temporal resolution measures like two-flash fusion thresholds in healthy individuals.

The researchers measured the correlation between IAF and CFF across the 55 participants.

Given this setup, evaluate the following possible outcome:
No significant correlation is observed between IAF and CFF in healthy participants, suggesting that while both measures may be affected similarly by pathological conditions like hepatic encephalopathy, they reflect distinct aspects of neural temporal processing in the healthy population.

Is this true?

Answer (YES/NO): YES